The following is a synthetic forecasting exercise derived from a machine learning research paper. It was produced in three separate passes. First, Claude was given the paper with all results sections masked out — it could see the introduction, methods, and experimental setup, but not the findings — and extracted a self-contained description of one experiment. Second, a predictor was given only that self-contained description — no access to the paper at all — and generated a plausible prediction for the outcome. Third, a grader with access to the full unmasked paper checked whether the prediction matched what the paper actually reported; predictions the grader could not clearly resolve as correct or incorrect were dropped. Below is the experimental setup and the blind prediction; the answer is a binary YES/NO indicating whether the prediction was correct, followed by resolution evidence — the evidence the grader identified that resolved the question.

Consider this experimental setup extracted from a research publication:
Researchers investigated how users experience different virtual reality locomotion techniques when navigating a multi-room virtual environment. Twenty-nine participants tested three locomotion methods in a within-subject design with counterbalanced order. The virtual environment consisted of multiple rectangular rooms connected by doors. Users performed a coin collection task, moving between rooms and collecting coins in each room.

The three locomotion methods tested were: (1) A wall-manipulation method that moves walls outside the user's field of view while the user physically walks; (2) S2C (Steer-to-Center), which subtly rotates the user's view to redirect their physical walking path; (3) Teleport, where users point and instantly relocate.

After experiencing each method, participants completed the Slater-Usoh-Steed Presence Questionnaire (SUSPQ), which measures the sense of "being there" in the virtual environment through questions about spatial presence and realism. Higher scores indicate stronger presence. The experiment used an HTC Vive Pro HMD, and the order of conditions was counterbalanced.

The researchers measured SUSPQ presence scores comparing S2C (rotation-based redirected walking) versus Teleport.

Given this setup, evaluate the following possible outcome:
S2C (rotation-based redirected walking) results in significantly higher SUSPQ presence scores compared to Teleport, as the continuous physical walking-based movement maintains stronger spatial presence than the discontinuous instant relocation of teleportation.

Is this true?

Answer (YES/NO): NO